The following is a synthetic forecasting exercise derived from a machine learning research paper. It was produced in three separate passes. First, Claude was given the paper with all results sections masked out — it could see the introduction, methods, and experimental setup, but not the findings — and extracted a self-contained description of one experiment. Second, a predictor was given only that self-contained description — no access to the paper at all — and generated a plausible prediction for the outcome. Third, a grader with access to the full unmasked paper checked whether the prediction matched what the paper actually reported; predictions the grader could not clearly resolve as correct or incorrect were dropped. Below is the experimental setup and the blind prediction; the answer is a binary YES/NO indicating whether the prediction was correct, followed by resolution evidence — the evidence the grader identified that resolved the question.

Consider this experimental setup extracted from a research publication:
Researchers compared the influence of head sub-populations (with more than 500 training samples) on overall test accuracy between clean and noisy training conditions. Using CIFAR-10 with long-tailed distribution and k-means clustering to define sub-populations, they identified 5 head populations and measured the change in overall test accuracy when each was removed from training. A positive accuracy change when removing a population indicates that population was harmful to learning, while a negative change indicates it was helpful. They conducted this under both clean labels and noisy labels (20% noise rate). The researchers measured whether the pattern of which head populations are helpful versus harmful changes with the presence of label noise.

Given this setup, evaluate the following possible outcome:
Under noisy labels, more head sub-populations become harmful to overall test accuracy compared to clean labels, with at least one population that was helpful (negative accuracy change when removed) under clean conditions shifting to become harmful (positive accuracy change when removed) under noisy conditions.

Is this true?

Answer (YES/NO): YES